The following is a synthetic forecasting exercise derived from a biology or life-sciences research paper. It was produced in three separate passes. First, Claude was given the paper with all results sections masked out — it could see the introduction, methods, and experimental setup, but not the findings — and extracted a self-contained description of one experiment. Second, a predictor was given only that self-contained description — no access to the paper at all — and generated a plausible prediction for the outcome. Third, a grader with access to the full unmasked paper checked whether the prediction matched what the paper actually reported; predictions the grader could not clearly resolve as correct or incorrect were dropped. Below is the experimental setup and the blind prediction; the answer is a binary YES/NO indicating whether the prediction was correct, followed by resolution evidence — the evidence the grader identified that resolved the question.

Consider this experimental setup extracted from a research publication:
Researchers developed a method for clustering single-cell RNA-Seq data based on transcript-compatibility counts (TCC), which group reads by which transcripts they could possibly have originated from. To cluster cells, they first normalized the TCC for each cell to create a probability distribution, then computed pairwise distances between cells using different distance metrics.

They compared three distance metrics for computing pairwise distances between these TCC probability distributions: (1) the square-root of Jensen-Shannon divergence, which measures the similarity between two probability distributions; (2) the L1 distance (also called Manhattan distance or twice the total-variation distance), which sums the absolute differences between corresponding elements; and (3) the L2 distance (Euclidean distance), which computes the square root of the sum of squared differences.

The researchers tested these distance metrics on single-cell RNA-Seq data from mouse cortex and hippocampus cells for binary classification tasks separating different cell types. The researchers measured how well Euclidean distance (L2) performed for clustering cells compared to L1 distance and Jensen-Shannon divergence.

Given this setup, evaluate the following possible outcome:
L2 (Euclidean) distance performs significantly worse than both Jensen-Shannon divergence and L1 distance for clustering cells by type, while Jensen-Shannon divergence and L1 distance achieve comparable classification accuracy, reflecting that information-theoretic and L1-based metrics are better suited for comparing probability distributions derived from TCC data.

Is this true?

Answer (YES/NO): YES